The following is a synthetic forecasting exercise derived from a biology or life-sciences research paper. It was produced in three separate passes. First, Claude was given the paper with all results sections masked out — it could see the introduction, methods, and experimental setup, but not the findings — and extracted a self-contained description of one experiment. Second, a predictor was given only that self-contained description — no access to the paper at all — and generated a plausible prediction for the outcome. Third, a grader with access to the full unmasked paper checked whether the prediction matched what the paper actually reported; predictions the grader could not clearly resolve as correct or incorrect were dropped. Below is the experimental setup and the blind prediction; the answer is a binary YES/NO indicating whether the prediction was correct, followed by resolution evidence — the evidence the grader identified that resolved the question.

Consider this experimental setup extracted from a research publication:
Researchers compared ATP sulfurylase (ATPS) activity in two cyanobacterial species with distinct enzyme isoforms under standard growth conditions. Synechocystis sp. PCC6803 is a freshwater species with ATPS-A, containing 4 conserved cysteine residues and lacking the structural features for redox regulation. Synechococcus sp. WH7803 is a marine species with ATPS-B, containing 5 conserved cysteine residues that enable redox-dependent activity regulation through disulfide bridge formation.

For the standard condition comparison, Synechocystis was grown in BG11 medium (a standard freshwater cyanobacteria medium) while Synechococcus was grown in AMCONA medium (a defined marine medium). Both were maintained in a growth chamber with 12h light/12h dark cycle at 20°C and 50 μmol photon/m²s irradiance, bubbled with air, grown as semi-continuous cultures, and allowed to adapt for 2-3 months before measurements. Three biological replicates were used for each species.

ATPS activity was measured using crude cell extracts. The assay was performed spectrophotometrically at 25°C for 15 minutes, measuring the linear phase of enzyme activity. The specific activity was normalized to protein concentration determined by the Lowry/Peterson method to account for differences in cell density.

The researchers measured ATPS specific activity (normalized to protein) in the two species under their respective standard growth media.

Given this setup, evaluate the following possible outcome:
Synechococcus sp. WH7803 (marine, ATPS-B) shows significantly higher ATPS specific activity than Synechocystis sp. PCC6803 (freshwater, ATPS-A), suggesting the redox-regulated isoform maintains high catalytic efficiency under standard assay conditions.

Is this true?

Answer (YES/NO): YES